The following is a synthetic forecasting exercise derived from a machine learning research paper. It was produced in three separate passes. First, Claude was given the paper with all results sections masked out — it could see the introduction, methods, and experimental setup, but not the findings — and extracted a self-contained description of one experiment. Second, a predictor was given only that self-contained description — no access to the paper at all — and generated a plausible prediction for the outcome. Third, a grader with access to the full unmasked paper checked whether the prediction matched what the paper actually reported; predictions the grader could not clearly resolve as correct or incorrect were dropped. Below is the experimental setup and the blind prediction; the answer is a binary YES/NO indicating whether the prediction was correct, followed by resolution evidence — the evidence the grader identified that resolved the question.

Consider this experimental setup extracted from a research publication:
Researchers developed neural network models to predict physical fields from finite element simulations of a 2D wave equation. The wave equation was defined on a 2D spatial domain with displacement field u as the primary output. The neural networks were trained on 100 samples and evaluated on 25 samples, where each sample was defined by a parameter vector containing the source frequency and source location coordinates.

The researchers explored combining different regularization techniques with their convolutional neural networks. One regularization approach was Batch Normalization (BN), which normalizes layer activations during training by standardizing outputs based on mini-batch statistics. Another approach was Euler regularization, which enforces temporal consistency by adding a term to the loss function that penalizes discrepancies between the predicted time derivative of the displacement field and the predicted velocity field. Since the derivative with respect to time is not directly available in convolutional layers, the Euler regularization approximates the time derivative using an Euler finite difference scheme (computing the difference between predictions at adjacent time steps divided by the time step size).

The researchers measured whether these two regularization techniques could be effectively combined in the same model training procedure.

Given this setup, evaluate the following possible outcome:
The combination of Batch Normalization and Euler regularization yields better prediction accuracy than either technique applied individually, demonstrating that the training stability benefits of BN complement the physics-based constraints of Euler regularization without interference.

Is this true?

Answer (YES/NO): NO